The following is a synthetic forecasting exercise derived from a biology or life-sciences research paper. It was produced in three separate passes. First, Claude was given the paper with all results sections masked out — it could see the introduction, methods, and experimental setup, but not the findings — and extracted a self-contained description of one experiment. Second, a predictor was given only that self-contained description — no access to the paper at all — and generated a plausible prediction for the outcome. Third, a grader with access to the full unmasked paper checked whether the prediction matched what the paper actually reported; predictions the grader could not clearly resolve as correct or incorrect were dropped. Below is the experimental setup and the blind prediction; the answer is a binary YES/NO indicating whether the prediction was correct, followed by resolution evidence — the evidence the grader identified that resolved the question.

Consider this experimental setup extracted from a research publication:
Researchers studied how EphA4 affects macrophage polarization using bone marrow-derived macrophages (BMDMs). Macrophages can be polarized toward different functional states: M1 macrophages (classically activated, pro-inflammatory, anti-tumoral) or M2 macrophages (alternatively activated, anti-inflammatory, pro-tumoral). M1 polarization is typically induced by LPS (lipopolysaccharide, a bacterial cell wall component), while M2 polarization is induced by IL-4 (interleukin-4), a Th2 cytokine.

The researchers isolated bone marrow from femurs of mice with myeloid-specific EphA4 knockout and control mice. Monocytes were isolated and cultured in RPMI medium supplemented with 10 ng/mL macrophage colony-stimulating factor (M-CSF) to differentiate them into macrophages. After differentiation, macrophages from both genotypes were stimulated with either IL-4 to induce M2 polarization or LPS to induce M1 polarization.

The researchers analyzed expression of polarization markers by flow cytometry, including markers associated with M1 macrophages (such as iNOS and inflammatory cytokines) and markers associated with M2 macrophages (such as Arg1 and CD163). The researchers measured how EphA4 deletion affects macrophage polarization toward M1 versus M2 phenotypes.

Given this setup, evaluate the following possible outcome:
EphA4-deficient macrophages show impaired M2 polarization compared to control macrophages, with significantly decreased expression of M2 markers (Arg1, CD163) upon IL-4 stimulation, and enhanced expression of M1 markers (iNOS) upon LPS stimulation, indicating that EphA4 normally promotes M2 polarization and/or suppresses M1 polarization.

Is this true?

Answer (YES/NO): NO